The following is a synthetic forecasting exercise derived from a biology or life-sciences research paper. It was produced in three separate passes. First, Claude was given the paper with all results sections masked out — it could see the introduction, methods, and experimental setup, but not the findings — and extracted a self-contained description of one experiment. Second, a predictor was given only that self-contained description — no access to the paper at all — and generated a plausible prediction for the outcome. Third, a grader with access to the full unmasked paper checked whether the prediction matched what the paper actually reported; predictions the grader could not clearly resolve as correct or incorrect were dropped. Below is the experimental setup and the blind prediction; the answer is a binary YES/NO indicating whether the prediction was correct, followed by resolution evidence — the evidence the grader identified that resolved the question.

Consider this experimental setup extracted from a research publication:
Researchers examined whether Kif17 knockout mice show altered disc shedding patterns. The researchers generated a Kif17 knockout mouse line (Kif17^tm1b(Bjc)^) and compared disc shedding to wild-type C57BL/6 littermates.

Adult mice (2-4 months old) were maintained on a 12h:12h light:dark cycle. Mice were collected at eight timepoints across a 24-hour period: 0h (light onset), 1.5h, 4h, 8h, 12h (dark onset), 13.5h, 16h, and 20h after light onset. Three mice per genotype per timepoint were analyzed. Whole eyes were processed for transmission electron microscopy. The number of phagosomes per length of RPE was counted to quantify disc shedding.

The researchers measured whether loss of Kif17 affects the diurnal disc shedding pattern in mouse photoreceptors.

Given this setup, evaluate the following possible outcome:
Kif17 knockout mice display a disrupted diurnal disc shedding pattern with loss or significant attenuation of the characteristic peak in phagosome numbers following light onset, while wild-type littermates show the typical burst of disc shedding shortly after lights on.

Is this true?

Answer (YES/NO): NO